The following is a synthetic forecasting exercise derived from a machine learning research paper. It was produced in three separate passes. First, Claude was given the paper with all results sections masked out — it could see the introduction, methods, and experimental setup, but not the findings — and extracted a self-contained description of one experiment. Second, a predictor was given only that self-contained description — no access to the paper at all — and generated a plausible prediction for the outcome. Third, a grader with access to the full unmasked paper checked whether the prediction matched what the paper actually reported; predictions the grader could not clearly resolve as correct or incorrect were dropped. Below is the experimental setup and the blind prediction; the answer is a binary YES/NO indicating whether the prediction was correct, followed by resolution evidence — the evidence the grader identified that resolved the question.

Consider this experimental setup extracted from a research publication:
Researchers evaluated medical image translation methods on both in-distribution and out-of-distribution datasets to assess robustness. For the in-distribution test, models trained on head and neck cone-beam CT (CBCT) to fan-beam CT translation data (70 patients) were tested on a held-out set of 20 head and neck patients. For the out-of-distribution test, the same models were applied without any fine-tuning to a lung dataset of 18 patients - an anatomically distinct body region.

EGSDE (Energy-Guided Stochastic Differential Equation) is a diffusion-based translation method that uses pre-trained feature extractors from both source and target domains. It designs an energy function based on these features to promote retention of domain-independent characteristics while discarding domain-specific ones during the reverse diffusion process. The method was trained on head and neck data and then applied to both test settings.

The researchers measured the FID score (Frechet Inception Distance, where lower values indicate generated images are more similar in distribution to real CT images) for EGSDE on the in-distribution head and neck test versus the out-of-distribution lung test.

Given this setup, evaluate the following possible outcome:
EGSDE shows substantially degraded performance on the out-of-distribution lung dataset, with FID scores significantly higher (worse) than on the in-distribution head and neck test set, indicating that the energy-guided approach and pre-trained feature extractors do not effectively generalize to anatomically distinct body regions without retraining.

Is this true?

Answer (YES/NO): YES